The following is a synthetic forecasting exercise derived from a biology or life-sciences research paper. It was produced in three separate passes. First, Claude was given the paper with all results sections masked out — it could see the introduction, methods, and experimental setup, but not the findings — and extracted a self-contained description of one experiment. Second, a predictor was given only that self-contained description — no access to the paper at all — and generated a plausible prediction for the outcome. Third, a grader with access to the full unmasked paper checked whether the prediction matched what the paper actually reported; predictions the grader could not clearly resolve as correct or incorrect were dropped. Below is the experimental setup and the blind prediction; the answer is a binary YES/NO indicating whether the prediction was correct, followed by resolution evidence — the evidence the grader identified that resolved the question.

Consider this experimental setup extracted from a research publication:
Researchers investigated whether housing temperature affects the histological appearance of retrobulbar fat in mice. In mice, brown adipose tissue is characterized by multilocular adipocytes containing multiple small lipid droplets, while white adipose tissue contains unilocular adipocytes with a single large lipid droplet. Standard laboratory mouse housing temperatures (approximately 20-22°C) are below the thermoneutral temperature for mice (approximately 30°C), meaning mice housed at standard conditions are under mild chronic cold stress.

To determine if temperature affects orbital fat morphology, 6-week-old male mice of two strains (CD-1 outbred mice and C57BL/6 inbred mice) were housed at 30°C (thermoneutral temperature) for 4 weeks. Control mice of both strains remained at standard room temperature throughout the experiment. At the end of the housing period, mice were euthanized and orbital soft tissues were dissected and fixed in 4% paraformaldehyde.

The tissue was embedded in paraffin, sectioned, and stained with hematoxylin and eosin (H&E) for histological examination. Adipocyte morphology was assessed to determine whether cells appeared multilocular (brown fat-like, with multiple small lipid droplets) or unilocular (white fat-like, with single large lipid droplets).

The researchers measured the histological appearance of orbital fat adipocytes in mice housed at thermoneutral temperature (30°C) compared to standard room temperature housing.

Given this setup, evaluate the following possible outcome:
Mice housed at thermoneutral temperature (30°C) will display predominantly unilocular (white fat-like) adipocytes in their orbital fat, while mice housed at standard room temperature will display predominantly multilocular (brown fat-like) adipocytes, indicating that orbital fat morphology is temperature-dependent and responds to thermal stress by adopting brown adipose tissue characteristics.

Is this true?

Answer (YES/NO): NO